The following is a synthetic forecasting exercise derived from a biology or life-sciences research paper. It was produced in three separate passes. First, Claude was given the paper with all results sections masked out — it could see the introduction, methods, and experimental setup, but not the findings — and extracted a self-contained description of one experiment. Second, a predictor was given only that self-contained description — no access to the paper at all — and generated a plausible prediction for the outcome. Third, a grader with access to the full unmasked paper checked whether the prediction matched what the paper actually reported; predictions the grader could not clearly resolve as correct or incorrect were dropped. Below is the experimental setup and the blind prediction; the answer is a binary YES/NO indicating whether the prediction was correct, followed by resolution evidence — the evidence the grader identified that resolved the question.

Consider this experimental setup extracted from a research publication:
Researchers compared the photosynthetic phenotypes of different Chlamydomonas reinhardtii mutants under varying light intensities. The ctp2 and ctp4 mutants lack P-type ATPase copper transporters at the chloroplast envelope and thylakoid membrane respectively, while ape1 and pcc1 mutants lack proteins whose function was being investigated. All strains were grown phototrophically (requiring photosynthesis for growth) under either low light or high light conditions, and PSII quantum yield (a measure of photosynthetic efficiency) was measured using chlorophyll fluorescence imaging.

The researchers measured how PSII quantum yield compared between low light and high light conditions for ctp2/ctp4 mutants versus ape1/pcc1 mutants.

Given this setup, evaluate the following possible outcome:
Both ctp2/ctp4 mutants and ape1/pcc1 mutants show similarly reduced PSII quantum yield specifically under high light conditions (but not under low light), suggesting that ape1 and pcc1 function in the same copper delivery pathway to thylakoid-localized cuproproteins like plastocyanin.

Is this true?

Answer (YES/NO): NO